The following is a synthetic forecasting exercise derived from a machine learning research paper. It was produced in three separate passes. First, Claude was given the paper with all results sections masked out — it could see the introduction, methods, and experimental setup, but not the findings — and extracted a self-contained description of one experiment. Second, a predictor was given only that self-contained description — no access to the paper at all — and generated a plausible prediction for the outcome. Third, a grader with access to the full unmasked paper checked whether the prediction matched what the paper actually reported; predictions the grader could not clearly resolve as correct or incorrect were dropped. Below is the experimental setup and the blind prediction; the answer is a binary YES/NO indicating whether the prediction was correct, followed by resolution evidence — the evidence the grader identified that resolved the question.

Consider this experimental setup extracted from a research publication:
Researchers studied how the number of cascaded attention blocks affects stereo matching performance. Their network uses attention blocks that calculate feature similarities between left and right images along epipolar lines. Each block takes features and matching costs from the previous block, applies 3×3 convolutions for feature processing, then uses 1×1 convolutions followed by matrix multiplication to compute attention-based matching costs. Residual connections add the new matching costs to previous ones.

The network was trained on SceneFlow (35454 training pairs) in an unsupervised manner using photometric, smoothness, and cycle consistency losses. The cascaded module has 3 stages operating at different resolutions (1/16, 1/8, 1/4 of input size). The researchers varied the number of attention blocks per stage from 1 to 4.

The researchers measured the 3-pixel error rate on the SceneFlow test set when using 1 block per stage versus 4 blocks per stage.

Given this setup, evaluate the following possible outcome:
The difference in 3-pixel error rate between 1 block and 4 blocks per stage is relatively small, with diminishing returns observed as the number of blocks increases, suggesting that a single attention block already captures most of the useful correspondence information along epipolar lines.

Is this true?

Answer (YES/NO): NO